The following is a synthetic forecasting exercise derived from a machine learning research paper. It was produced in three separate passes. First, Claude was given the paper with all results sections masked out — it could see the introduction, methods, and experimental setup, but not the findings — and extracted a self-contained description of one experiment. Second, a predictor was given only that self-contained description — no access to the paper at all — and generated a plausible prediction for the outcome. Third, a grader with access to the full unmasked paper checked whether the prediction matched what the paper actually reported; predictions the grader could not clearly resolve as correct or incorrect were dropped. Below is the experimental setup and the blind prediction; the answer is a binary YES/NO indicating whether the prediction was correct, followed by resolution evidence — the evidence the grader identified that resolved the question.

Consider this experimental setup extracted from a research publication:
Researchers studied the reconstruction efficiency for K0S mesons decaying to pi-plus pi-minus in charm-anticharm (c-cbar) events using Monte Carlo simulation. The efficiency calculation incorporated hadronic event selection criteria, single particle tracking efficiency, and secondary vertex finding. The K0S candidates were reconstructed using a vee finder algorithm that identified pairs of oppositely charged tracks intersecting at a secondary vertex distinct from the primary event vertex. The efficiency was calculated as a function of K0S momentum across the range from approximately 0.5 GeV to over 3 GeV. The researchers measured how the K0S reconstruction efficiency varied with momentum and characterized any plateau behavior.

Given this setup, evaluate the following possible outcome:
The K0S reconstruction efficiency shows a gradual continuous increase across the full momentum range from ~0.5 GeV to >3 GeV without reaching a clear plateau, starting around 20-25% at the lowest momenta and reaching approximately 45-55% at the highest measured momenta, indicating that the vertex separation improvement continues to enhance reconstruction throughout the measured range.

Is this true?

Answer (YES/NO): NO